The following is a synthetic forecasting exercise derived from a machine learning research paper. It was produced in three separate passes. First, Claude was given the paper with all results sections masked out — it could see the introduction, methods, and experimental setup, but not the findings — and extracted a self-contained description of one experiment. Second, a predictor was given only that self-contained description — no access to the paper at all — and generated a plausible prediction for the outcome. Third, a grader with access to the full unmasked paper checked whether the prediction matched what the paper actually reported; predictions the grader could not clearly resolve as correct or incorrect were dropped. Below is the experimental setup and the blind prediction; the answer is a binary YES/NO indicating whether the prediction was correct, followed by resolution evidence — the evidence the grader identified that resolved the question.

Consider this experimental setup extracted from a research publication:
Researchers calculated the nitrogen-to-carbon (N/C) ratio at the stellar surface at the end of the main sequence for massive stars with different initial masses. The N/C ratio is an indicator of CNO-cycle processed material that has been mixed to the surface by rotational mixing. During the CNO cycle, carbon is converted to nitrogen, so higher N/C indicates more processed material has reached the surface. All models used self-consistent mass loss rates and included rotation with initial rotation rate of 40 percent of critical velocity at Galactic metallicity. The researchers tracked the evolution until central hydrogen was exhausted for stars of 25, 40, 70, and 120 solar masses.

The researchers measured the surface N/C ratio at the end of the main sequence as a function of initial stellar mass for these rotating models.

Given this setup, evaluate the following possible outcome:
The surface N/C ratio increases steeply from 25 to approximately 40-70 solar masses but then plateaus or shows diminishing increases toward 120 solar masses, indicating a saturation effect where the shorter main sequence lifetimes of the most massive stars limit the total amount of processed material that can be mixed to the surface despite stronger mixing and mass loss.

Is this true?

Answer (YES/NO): NO